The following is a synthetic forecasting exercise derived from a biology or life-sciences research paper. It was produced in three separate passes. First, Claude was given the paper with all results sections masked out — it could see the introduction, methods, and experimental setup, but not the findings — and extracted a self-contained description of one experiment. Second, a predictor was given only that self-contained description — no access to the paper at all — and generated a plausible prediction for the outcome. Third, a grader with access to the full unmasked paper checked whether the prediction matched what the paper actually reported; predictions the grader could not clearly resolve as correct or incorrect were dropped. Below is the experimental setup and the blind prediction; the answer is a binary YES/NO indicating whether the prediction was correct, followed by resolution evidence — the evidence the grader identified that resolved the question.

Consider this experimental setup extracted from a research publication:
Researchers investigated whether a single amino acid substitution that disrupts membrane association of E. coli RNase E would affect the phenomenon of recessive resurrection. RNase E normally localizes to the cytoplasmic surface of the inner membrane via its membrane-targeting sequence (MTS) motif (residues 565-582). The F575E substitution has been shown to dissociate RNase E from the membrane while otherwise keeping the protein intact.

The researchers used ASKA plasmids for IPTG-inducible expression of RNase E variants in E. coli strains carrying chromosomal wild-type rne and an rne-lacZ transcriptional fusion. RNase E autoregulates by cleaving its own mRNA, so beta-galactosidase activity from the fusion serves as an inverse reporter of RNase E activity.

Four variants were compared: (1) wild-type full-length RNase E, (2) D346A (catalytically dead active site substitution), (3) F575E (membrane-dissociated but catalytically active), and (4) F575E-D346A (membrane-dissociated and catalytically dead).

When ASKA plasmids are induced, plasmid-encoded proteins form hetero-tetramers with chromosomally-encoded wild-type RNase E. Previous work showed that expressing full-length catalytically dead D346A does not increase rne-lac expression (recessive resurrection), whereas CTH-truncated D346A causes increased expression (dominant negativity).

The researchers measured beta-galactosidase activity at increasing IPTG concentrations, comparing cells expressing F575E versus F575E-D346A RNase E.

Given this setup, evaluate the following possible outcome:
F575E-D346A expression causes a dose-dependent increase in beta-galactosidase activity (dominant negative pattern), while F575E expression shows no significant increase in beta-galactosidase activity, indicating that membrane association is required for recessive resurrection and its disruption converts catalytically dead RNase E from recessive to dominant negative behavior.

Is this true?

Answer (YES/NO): YES